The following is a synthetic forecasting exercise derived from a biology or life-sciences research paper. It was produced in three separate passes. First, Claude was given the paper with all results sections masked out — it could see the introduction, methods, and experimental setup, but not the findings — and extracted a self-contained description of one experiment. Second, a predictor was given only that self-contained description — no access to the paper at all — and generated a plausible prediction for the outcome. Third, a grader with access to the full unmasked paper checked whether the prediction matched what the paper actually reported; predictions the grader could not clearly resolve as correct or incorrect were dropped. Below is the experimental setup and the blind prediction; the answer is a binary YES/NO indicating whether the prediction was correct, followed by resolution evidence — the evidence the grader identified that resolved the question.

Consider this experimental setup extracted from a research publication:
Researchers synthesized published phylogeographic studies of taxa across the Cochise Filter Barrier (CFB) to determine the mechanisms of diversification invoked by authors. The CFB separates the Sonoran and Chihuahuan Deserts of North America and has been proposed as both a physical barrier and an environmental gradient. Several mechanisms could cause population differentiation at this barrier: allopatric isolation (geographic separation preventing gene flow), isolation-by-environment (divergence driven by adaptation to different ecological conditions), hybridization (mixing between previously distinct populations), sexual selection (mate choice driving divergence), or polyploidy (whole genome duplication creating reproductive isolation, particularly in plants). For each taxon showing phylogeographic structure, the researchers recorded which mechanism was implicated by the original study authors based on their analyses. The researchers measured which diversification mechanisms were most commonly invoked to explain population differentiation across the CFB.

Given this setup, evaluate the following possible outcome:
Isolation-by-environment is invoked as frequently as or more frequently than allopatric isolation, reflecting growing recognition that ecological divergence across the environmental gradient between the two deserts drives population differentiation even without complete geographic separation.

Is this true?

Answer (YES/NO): NO